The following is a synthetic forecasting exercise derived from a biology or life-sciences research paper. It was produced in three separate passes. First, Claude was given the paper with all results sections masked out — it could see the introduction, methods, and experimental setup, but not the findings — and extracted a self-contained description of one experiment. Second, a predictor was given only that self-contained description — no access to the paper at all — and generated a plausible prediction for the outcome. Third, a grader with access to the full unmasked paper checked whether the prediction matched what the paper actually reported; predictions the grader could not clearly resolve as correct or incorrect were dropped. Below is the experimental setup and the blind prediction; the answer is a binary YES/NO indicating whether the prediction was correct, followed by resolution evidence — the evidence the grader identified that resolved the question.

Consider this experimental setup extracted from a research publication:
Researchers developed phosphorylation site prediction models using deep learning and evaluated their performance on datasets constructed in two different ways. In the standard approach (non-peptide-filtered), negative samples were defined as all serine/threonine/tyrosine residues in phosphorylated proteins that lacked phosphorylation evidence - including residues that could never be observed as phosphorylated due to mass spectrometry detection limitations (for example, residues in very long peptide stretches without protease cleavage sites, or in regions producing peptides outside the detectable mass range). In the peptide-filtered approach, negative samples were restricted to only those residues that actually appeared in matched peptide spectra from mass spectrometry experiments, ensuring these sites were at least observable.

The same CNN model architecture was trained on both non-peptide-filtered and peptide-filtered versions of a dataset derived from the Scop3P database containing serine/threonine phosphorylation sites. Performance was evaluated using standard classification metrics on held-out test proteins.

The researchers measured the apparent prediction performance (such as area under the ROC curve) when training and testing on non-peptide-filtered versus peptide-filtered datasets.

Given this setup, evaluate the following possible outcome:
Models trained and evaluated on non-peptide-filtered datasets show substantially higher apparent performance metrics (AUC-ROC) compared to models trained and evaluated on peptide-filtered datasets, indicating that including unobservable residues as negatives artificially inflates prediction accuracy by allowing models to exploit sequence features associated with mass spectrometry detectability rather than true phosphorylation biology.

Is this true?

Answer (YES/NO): YES